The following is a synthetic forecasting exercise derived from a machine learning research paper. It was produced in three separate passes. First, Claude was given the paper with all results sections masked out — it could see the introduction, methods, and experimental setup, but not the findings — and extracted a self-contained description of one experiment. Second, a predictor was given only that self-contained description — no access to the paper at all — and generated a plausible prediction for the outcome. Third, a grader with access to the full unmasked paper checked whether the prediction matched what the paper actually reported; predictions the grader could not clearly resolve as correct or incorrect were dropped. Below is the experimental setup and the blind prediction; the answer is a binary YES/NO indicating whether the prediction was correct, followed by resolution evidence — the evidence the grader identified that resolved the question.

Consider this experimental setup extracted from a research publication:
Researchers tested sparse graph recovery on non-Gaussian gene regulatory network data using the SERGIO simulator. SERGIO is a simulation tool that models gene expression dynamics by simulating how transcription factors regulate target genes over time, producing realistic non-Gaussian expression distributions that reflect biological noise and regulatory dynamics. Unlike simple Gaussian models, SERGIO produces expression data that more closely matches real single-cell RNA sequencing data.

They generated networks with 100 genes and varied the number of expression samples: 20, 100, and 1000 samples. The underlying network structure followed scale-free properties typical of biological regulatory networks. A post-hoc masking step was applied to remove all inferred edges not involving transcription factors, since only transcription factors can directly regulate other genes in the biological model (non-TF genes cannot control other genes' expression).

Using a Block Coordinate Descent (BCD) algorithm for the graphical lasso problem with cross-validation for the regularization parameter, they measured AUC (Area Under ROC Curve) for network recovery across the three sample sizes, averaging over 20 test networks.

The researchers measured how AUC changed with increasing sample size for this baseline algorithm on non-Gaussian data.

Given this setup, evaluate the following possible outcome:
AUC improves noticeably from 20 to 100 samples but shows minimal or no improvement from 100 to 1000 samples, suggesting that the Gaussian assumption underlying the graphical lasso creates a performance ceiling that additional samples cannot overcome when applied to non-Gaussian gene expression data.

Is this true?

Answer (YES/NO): NO